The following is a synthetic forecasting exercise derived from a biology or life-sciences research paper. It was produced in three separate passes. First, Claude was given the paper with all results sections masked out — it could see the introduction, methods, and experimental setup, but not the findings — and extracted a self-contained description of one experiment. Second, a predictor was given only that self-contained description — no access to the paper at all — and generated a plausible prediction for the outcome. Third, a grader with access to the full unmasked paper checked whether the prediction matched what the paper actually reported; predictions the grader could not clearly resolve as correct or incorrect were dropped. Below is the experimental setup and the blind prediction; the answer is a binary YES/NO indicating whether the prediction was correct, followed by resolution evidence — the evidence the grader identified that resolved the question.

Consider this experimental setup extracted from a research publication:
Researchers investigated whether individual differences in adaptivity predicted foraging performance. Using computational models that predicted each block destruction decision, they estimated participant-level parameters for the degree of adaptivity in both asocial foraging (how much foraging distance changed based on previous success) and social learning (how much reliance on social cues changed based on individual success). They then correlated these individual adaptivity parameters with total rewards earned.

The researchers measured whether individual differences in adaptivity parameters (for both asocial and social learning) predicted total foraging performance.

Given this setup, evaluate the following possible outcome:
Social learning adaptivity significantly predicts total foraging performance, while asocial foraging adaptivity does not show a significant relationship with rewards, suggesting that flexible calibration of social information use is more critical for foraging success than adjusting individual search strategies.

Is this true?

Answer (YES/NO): NO